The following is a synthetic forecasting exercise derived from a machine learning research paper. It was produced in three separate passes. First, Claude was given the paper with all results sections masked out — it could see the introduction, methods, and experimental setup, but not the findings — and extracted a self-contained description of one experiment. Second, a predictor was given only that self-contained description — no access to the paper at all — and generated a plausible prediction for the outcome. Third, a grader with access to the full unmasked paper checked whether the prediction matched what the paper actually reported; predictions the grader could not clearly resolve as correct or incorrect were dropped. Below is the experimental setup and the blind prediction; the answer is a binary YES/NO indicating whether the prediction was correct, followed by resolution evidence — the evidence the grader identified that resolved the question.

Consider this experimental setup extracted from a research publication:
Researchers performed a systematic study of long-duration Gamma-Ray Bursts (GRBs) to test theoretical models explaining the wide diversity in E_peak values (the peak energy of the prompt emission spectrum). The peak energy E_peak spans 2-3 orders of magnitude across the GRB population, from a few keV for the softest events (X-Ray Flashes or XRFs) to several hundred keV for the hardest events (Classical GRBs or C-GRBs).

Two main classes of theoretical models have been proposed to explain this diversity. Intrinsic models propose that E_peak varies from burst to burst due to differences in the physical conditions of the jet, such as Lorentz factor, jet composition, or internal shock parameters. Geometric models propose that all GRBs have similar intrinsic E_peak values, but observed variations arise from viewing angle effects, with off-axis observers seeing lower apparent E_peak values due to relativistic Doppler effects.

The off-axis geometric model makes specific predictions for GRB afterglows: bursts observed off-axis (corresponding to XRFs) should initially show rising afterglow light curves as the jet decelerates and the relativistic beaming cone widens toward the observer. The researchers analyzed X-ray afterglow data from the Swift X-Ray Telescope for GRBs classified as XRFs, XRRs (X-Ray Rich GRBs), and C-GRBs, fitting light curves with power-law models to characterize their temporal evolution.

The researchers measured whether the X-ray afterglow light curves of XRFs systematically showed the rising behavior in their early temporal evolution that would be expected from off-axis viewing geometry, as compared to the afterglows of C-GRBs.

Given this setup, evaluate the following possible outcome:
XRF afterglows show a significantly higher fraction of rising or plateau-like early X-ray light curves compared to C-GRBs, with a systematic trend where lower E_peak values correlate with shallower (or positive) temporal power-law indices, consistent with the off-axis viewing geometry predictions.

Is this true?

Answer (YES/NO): NO